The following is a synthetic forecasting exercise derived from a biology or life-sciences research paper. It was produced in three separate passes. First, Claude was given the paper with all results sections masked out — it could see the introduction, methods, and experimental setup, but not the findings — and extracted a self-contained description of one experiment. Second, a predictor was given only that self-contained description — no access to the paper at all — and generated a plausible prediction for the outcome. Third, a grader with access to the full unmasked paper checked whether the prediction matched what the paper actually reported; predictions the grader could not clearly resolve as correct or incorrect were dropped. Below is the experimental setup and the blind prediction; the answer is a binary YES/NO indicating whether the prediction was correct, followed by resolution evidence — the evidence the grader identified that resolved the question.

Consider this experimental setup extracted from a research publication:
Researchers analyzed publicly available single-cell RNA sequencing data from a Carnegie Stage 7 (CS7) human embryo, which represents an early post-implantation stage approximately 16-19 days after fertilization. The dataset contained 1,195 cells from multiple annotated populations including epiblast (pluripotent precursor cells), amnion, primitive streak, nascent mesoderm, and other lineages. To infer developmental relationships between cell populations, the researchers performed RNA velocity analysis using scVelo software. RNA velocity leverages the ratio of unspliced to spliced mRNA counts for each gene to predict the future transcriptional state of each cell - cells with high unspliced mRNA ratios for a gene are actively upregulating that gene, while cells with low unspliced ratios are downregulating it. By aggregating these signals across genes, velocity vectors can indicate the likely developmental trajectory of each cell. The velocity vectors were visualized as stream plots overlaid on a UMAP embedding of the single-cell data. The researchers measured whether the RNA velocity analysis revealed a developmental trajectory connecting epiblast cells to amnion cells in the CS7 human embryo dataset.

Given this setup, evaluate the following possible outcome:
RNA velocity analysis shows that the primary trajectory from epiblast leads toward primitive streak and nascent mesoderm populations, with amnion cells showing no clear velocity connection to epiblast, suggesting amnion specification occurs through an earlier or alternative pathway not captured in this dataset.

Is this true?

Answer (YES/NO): NO